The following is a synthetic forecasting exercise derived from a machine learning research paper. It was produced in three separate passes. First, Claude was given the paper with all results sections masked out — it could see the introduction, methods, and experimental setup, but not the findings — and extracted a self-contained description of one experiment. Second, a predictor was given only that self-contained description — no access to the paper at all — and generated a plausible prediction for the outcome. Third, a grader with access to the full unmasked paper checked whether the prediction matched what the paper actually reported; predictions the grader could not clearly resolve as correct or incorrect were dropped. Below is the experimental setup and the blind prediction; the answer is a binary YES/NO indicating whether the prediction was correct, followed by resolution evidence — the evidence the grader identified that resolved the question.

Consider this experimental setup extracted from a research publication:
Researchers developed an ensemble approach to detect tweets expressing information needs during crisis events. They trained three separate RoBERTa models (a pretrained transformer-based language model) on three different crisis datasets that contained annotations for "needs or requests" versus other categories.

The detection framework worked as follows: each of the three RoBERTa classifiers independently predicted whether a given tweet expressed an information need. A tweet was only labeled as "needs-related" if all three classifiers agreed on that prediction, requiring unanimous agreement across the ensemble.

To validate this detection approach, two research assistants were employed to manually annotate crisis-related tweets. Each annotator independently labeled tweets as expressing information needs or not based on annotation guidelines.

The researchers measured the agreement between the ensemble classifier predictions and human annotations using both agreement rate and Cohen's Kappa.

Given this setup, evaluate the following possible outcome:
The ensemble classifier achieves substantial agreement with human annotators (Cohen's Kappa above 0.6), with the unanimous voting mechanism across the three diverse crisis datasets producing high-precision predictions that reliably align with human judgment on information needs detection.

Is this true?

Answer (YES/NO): YES